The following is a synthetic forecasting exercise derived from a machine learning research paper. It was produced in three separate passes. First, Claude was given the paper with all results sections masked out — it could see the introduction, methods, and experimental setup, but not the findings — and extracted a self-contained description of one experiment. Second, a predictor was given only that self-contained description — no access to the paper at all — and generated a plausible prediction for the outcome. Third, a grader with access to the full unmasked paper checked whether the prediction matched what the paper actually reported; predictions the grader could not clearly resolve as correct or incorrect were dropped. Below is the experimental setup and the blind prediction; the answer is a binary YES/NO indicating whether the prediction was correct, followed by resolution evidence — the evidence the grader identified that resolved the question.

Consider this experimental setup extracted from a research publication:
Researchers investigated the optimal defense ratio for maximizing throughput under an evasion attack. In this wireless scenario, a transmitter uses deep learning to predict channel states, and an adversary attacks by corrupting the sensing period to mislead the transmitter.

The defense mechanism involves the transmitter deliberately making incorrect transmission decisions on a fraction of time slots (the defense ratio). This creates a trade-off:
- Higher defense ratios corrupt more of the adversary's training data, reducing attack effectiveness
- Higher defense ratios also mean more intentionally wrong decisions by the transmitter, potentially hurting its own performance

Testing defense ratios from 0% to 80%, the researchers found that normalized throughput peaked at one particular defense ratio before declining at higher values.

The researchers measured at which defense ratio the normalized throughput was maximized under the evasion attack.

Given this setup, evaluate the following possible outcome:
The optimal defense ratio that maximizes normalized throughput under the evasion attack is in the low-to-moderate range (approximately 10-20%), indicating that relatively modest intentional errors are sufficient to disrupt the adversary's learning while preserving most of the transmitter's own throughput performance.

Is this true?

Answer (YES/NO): NO